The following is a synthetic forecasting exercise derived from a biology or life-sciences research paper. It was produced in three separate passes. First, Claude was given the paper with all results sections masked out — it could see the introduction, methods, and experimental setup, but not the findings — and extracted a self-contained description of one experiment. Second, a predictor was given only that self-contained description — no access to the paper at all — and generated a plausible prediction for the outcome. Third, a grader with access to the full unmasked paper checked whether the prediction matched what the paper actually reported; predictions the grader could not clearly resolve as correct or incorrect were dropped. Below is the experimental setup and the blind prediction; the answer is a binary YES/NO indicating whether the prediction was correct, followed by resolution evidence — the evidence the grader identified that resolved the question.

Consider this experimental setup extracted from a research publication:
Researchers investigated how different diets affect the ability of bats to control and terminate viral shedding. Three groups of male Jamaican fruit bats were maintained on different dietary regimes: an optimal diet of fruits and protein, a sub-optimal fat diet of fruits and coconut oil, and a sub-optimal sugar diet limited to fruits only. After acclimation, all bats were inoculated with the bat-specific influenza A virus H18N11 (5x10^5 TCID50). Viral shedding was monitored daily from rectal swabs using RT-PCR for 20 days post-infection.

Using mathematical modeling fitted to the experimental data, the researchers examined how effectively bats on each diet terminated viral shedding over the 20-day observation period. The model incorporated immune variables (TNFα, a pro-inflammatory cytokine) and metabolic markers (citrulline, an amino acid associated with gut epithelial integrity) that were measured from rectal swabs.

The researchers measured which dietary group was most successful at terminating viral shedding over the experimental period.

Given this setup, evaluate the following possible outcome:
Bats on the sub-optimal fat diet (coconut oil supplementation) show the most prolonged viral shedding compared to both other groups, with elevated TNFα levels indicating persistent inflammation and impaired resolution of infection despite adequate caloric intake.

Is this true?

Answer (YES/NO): NO